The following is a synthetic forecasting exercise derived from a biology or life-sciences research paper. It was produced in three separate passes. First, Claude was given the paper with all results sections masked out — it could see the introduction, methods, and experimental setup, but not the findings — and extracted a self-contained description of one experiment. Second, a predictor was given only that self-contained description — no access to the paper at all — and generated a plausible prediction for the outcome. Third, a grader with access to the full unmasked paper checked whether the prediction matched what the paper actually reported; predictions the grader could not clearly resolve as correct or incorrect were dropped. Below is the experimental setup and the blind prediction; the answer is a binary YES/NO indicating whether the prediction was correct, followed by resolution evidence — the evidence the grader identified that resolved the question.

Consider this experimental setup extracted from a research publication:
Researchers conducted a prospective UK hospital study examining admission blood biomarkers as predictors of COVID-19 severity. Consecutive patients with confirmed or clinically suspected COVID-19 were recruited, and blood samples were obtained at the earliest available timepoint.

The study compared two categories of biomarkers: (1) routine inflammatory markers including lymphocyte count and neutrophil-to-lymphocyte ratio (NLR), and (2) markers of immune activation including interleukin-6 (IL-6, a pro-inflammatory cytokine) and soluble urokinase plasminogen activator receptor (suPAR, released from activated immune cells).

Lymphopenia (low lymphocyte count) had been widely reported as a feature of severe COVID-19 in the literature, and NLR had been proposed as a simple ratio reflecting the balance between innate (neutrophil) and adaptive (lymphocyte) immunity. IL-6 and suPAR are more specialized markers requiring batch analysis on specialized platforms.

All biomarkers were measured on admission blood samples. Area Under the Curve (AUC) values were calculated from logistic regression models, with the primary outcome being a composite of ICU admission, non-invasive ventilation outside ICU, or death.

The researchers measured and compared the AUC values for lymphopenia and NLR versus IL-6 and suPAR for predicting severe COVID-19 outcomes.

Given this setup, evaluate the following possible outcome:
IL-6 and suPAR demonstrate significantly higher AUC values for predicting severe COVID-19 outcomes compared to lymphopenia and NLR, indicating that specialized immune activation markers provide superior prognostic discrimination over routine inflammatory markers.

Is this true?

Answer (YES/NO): YES